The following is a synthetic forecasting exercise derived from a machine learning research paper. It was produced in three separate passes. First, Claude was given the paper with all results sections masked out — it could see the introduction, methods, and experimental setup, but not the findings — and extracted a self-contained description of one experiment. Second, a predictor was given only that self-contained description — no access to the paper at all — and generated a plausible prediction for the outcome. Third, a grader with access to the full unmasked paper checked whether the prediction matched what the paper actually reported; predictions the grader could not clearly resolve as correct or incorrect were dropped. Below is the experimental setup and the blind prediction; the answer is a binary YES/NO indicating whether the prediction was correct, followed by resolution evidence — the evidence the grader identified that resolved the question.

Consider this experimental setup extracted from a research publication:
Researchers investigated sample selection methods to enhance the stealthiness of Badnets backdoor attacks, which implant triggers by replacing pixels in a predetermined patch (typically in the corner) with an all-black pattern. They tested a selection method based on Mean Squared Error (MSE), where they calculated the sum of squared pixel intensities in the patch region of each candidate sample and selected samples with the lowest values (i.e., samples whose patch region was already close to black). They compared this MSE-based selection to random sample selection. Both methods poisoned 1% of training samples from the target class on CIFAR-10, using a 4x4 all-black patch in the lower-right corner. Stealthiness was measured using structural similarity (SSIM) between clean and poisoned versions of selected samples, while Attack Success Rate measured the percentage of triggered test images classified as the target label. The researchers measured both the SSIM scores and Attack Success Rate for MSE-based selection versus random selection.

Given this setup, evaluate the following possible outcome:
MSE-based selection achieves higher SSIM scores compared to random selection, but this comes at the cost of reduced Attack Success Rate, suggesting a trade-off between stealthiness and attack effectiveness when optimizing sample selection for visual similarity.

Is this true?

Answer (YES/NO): NO